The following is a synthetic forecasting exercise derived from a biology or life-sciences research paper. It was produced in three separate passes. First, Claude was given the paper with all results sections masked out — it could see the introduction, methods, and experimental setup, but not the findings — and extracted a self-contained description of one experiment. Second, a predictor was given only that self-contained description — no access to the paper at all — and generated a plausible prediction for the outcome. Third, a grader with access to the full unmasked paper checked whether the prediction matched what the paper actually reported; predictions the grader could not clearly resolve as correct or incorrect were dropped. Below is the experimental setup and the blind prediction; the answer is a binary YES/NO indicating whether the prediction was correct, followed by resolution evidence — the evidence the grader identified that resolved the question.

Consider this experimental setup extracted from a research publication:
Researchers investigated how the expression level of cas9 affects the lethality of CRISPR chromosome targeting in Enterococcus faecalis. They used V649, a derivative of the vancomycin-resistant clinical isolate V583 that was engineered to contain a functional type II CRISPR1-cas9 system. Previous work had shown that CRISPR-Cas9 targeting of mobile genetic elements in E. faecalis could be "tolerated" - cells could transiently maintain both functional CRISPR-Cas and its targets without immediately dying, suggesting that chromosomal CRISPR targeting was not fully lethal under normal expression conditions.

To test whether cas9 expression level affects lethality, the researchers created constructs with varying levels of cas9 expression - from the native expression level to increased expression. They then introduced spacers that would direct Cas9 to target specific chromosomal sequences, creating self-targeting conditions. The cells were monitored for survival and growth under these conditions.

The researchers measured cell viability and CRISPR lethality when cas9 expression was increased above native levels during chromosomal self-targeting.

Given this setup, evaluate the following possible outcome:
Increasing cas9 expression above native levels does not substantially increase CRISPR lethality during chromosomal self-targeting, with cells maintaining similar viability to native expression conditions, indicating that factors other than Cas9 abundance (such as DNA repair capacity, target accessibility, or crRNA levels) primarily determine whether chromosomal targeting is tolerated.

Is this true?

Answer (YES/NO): NO